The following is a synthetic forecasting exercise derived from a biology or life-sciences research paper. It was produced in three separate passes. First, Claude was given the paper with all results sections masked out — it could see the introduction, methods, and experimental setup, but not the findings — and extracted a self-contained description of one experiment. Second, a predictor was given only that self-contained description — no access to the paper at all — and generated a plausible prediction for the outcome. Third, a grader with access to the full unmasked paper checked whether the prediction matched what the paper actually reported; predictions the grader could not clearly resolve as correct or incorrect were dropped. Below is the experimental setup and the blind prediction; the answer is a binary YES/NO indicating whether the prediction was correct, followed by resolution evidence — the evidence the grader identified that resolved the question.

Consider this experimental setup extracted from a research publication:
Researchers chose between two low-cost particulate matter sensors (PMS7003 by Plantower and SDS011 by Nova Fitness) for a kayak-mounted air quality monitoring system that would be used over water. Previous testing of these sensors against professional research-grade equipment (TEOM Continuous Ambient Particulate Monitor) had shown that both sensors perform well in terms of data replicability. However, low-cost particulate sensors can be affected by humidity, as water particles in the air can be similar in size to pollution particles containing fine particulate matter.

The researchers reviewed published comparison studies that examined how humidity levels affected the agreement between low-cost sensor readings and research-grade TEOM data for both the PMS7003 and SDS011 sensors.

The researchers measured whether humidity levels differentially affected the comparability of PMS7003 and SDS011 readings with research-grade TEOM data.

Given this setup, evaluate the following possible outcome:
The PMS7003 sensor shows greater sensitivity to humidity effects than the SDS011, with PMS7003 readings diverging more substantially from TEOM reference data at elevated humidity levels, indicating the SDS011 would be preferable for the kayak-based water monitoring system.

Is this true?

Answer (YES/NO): NO